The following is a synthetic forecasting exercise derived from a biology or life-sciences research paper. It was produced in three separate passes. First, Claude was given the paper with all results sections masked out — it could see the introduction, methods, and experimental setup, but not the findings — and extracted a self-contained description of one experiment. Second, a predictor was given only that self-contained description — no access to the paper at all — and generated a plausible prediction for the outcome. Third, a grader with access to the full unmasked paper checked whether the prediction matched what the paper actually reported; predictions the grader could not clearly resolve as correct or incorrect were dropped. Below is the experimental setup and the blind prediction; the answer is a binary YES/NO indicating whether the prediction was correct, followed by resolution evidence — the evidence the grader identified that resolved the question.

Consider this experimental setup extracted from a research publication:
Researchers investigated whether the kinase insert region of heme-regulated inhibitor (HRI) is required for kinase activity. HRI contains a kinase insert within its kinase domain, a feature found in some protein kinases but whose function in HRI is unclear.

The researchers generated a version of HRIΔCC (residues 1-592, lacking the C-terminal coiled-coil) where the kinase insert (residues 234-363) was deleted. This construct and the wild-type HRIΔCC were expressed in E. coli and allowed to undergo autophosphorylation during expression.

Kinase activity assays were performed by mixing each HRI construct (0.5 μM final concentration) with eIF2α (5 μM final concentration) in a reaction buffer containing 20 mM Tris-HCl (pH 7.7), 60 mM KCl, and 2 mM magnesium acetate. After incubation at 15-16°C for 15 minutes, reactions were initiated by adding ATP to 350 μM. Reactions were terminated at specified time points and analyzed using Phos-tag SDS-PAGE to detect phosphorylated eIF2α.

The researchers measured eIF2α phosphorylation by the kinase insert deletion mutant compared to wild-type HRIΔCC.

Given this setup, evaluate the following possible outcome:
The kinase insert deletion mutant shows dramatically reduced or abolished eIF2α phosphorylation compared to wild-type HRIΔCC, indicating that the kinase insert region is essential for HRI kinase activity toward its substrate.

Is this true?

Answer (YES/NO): YES